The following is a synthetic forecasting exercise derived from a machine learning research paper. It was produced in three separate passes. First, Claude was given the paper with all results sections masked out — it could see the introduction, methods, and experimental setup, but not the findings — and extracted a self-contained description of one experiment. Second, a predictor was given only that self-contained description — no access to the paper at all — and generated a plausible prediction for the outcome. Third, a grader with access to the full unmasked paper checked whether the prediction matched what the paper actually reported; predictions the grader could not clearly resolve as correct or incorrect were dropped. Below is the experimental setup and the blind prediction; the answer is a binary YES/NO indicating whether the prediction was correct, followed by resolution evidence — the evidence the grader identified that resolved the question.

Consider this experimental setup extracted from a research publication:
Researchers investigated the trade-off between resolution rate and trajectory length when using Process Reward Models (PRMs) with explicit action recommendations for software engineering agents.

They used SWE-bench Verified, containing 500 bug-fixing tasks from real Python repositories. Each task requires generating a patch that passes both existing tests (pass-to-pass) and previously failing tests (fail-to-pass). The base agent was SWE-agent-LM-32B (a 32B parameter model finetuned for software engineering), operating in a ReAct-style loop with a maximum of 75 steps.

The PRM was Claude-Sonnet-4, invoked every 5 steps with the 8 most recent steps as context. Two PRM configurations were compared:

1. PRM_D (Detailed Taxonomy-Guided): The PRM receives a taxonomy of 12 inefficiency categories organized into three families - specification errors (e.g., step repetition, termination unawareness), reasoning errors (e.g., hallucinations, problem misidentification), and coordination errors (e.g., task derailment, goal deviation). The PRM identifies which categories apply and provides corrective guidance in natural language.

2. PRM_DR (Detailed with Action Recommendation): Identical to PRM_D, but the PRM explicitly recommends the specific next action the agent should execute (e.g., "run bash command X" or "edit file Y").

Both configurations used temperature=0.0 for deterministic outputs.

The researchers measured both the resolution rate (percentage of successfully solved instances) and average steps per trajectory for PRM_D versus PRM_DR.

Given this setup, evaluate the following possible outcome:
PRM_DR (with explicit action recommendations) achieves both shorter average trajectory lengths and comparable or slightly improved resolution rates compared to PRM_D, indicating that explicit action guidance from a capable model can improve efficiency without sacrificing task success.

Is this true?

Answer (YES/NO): NO